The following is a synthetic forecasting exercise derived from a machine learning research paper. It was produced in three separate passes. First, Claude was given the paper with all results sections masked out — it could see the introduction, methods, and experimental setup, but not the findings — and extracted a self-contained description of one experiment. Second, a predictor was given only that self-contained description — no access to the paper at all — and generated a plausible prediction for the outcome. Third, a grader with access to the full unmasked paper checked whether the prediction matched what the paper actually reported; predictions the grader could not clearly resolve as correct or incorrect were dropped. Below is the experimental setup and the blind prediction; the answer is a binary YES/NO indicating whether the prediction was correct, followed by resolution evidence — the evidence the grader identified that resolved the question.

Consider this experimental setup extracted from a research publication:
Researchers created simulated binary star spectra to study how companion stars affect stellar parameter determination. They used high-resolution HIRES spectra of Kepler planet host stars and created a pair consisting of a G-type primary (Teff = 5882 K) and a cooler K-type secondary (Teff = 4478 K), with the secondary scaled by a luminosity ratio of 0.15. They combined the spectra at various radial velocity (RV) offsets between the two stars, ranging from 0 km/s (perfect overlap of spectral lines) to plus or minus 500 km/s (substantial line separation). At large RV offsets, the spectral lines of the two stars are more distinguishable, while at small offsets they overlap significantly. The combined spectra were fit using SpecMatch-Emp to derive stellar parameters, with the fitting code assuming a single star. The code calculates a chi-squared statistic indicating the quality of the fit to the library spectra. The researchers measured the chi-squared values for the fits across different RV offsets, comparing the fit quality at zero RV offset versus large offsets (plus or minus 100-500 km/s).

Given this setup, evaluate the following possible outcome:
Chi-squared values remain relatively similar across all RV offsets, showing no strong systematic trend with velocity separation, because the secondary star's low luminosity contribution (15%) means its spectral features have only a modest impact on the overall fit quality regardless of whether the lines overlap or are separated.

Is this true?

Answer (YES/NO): NO